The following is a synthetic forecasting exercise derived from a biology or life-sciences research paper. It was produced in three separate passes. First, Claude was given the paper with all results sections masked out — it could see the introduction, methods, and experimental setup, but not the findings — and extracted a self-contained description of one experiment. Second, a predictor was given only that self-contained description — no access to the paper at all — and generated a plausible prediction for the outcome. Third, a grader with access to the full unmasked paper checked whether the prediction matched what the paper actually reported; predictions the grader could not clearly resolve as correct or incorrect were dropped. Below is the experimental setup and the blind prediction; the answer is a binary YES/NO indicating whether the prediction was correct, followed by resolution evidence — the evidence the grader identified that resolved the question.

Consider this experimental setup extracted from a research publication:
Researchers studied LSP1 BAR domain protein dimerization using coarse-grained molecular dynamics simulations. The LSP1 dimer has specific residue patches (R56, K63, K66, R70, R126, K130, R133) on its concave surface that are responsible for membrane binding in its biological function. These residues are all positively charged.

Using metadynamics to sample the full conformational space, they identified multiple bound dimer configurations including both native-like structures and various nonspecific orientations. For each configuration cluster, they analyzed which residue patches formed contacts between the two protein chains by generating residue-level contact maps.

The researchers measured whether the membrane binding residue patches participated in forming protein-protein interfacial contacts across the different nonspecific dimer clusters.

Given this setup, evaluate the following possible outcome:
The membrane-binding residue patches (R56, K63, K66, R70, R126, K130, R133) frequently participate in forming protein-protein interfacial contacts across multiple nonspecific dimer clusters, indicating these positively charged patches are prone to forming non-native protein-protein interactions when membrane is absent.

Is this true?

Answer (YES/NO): NO